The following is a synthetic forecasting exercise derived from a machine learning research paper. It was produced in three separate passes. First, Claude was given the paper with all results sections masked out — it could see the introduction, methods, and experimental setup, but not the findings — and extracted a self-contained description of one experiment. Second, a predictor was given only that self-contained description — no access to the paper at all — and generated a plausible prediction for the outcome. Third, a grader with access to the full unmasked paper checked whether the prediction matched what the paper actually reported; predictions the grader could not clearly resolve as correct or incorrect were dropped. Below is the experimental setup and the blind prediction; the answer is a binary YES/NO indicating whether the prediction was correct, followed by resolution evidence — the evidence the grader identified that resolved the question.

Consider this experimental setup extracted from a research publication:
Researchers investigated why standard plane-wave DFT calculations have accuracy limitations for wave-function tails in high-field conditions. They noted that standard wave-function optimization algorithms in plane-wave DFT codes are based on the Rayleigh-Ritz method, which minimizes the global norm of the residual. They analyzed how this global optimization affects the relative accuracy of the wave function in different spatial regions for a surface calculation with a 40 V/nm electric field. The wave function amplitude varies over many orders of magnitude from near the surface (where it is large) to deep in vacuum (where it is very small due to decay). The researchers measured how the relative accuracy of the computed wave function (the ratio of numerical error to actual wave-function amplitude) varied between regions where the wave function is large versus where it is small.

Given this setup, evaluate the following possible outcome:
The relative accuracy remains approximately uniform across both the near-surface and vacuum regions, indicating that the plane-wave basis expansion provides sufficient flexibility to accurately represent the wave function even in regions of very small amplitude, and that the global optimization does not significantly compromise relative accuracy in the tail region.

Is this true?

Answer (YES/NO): NO